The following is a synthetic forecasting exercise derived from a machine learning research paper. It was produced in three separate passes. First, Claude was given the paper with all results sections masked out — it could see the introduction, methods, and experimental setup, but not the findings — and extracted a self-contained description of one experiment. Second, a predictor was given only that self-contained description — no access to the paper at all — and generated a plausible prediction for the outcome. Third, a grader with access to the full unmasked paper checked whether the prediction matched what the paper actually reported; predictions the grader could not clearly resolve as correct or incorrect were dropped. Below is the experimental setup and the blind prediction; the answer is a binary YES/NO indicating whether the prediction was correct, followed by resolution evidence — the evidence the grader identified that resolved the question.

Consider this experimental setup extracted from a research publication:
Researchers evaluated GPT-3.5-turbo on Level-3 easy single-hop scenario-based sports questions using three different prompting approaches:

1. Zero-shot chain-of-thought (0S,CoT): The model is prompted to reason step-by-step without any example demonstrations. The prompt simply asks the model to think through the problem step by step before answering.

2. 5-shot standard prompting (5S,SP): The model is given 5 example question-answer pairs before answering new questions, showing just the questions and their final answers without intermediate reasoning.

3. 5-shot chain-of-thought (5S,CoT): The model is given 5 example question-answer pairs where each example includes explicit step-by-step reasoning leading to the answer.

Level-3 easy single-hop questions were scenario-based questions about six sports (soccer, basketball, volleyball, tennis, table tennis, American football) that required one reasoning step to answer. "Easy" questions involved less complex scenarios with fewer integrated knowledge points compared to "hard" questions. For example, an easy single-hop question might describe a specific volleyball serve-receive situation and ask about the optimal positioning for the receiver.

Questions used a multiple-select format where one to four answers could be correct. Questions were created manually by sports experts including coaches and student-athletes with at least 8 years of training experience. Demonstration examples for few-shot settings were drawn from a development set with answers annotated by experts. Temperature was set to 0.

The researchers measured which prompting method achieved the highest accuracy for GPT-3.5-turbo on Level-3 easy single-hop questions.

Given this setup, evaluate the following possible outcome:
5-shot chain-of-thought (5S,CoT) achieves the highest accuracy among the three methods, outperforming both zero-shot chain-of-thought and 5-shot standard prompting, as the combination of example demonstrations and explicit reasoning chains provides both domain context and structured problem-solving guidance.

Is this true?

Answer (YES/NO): NO